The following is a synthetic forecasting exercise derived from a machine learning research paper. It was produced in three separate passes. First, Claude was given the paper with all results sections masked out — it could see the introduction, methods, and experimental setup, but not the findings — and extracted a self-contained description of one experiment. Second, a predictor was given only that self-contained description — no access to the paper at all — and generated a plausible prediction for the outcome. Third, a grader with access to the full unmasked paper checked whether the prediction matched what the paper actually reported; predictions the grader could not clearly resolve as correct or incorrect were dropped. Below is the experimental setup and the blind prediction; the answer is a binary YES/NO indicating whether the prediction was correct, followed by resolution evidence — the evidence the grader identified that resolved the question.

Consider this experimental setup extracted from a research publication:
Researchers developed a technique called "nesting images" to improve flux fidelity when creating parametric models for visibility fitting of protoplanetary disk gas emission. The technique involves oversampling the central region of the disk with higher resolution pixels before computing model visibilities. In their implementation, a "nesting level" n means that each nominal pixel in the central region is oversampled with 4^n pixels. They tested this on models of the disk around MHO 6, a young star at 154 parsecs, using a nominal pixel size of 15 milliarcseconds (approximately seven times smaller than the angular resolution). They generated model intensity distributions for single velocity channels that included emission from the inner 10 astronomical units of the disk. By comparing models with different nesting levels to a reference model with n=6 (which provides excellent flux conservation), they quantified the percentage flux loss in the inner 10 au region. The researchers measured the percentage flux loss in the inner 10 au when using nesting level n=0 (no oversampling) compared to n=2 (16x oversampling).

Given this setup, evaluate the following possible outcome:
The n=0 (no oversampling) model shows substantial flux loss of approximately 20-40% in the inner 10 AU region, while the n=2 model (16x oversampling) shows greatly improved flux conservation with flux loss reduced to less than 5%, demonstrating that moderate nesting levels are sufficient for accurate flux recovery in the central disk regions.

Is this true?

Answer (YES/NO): NO